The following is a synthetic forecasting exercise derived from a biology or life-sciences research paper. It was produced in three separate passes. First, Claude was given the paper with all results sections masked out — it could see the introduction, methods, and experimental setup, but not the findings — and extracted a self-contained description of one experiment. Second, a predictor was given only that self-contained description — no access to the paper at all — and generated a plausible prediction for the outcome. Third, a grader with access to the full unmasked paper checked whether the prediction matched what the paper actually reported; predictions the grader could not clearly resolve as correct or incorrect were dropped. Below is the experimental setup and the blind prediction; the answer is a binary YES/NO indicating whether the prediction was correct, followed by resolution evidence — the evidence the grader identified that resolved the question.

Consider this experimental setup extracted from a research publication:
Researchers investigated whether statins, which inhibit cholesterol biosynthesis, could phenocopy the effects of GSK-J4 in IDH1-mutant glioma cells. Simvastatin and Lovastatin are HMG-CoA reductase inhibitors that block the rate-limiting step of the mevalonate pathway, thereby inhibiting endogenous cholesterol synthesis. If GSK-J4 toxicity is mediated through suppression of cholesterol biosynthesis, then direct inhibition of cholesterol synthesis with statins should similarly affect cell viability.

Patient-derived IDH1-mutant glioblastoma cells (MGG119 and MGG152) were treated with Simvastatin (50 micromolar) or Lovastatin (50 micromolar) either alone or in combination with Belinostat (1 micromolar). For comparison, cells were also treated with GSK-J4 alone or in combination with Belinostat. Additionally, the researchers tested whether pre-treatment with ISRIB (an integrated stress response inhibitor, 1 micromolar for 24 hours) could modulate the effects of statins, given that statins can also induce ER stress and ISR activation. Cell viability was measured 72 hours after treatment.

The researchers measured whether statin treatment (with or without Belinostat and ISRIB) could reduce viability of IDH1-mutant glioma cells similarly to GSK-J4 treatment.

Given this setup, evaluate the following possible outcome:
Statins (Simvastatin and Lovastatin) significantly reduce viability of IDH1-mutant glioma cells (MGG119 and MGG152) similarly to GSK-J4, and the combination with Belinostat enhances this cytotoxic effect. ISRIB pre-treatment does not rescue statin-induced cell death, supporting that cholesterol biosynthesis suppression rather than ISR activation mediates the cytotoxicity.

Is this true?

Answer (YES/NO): NO